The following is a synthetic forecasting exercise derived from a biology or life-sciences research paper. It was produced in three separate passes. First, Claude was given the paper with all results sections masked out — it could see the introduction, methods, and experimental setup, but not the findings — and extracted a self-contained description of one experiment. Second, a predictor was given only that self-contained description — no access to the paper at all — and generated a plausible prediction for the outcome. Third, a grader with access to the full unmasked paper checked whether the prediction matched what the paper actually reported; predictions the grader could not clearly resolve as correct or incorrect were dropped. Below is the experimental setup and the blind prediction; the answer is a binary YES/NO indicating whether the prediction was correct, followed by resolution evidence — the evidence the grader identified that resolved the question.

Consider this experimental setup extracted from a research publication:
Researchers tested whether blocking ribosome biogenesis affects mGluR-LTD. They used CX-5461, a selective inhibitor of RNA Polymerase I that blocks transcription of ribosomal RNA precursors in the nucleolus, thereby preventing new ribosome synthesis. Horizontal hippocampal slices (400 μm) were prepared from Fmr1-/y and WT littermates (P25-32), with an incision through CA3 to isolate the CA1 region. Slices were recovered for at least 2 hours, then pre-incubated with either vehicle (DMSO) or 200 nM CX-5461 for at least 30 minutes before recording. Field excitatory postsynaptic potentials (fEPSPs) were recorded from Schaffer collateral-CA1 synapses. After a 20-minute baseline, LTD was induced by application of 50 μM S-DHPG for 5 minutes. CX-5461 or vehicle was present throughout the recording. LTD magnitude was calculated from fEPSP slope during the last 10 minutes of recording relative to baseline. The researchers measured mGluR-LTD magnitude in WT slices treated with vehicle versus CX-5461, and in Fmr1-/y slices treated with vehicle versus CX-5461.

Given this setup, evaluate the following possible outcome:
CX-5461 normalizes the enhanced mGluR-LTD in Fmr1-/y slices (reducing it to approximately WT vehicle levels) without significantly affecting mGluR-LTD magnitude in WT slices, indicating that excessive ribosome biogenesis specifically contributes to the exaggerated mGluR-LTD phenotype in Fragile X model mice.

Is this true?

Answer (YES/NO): NO